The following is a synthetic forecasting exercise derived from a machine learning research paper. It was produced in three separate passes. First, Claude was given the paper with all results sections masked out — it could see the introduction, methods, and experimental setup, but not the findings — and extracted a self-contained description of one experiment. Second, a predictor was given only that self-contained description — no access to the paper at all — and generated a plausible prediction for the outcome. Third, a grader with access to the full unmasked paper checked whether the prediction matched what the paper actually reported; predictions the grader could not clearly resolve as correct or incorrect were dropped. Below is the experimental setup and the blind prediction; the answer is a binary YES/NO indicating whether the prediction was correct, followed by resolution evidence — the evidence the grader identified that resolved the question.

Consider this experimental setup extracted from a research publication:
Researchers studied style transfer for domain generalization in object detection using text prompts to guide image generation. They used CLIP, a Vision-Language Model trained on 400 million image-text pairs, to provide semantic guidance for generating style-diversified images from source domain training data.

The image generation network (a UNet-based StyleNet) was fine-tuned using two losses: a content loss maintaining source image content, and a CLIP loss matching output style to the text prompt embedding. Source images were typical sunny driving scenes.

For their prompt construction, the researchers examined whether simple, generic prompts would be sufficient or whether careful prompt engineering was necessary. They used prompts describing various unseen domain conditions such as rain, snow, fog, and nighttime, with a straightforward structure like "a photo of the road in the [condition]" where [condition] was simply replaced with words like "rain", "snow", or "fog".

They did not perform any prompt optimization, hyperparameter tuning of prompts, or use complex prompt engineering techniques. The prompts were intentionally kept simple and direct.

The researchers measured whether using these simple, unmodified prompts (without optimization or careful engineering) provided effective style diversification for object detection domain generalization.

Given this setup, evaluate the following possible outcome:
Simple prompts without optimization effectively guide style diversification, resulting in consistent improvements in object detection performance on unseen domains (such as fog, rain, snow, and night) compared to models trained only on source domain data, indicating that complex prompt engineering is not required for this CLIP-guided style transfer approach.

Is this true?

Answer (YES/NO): YES